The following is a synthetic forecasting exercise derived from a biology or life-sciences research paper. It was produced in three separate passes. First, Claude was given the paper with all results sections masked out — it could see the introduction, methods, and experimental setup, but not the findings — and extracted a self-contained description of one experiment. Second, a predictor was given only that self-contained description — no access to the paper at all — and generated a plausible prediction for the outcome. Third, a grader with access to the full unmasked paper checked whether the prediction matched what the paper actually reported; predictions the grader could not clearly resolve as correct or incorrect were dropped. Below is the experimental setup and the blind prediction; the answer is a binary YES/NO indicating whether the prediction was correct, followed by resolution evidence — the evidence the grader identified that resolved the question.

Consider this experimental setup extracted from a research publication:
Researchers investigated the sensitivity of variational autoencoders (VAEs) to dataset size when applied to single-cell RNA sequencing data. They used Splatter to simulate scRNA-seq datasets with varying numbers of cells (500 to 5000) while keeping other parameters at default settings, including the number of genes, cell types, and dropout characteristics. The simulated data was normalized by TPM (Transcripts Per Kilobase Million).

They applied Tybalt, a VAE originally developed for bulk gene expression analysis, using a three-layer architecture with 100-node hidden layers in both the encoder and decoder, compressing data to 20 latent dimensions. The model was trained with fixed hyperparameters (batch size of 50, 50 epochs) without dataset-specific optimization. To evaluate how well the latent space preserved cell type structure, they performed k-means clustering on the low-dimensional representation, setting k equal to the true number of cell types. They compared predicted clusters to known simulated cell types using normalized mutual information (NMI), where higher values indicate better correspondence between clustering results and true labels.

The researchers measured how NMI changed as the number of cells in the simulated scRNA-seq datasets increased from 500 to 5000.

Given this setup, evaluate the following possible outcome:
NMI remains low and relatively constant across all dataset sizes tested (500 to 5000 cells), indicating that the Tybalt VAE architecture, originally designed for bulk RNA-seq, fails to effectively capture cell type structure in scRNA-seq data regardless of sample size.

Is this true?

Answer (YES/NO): NO